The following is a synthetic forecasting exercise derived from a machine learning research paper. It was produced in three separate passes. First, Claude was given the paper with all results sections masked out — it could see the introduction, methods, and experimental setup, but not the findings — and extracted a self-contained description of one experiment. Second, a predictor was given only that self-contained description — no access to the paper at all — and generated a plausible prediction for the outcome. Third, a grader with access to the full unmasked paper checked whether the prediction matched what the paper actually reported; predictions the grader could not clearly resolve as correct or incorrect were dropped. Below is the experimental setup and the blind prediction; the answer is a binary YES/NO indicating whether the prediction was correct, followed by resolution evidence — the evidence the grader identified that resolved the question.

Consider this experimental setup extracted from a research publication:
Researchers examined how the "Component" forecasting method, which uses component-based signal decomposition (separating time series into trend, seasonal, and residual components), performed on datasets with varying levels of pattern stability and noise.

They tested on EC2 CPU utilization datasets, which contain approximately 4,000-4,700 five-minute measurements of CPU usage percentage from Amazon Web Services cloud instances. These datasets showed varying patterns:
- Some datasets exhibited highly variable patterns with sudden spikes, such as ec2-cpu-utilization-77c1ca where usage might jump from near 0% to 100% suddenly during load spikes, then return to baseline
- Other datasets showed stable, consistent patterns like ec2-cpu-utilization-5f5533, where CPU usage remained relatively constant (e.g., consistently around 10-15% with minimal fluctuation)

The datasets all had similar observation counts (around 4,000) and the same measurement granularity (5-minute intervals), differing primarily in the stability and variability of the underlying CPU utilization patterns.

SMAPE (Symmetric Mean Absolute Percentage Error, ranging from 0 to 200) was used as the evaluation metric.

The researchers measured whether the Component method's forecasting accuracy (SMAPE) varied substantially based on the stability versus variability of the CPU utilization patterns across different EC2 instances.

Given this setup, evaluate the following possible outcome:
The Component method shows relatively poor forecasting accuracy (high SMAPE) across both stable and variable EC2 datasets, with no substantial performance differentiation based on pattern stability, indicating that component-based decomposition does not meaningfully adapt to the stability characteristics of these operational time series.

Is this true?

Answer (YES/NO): NO